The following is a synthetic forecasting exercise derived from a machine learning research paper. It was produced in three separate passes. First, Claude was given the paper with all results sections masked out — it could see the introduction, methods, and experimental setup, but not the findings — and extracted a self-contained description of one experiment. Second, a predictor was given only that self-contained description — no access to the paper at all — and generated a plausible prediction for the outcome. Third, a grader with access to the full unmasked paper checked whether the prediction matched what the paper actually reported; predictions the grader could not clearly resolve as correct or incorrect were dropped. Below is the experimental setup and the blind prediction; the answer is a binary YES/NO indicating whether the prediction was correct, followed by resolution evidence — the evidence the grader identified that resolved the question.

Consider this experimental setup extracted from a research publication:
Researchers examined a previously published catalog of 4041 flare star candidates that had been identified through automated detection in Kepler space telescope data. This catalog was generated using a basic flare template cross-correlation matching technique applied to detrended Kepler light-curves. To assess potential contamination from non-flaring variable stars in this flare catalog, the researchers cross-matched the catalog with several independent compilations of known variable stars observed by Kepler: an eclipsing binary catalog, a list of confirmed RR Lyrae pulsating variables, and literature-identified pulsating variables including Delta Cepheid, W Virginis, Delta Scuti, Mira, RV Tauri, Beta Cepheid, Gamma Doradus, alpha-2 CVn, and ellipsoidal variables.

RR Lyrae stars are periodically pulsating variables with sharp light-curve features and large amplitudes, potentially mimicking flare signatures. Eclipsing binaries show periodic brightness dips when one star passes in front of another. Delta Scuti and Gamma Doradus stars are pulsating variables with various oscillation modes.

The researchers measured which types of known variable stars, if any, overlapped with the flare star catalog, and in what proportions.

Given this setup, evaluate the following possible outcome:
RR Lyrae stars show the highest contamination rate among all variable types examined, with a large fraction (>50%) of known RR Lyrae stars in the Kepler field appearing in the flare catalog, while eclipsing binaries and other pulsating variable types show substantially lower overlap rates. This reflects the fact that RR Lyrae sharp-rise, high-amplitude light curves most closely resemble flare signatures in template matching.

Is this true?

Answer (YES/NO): NO